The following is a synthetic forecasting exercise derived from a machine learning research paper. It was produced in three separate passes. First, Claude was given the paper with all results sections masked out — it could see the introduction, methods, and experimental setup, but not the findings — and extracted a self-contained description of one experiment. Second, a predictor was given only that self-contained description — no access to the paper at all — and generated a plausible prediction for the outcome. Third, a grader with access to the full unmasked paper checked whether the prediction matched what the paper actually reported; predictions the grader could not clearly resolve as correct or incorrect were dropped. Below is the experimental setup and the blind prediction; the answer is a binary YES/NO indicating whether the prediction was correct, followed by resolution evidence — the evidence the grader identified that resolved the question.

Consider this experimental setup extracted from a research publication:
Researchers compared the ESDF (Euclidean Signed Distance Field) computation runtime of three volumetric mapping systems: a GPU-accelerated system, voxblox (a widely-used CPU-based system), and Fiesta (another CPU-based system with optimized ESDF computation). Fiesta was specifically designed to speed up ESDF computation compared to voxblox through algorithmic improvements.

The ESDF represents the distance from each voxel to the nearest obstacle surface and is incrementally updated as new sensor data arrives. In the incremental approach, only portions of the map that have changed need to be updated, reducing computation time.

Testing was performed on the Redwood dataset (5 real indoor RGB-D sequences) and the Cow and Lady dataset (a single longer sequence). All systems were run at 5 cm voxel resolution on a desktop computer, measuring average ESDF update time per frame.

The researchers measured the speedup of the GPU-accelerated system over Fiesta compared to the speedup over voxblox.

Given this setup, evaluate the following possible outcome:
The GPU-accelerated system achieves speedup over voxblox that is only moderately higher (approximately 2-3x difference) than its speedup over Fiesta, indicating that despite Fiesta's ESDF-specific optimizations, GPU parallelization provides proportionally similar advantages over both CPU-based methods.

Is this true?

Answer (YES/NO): NO